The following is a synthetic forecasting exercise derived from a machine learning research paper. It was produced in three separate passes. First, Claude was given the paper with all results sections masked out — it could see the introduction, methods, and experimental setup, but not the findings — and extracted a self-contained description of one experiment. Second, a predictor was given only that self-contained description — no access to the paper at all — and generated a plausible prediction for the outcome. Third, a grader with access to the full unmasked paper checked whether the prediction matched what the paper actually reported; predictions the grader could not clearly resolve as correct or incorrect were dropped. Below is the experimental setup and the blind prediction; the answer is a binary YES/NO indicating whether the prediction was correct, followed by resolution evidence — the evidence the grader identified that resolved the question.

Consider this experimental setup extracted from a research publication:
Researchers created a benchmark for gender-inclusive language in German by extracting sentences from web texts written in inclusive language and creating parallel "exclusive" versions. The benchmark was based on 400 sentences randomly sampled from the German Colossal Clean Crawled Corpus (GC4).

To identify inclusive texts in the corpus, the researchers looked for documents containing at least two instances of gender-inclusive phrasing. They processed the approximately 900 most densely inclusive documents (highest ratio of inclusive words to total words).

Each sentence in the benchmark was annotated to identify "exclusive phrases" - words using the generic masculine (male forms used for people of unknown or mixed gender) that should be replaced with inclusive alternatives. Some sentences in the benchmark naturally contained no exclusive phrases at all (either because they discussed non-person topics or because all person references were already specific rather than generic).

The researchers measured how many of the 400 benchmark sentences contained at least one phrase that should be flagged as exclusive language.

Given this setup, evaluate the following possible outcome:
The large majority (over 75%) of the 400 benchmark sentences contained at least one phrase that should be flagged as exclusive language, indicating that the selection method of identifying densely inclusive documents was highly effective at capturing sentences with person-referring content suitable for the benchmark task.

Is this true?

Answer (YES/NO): NO